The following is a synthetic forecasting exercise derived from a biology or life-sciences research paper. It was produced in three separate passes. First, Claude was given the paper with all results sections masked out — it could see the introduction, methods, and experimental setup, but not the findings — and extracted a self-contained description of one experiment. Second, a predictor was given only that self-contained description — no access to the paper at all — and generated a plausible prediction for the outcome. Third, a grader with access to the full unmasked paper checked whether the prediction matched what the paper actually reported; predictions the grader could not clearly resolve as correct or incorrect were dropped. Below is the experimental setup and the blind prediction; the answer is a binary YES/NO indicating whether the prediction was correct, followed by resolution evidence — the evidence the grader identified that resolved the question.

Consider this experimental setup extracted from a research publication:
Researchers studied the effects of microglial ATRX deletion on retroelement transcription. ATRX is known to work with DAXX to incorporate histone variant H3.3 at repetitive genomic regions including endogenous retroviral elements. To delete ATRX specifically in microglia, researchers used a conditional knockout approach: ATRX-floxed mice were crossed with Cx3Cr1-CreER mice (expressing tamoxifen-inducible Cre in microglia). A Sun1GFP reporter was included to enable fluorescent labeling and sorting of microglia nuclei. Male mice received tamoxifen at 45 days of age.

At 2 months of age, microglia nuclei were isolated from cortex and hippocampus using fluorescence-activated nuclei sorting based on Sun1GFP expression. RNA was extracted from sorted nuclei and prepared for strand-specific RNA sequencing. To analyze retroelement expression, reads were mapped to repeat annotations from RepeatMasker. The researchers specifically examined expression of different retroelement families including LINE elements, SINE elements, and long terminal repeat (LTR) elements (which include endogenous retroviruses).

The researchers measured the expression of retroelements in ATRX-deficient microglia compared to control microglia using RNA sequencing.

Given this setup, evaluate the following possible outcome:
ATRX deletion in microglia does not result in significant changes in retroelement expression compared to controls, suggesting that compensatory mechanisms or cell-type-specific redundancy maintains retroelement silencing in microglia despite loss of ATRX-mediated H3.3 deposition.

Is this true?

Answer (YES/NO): NO